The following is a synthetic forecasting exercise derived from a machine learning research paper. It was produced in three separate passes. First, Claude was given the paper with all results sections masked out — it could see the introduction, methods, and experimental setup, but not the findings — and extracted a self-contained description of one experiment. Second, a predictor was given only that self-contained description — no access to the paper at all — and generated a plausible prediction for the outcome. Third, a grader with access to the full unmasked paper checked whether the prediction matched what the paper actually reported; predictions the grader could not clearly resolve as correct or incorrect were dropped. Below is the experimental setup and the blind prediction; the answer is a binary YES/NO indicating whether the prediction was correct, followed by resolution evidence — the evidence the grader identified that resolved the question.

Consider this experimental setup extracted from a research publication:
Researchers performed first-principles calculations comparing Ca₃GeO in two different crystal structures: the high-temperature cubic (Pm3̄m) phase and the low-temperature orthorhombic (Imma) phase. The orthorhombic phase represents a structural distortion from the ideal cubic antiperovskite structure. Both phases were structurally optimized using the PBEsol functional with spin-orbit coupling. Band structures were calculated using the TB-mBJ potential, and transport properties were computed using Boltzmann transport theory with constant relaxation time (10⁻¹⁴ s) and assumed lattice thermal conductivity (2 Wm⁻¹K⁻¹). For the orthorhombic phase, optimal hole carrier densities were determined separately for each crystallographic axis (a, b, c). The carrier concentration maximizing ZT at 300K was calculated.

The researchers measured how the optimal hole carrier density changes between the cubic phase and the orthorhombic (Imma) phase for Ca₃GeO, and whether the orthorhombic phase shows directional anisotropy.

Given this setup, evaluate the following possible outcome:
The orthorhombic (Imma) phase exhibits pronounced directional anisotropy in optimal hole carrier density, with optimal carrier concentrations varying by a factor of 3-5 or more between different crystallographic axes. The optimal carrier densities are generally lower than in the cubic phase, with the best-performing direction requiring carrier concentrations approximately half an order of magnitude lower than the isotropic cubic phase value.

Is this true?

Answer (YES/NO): NO